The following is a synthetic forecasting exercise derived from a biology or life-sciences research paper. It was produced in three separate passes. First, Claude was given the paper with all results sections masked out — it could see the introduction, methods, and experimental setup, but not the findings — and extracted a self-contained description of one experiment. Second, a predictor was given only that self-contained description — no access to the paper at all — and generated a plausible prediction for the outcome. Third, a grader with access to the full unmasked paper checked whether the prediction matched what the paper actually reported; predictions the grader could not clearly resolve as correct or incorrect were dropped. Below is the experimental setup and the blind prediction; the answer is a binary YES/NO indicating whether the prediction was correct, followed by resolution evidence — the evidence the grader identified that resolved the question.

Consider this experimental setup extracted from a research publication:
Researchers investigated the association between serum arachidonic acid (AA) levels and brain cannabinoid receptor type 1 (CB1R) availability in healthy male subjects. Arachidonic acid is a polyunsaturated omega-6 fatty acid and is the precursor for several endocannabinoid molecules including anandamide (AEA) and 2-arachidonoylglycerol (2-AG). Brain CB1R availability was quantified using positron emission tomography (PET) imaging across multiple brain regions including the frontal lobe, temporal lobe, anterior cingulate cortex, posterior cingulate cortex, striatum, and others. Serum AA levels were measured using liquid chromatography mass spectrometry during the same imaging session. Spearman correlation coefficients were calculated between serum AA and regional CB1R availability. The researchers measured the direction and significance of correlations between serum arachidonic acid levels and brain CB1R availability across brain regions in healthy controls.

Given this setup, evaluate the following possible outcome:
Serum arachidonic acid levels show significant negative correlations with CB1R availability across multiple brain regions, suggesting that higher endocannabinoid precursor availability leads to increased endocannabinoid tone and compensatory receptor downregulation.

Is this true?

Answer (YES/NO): NO